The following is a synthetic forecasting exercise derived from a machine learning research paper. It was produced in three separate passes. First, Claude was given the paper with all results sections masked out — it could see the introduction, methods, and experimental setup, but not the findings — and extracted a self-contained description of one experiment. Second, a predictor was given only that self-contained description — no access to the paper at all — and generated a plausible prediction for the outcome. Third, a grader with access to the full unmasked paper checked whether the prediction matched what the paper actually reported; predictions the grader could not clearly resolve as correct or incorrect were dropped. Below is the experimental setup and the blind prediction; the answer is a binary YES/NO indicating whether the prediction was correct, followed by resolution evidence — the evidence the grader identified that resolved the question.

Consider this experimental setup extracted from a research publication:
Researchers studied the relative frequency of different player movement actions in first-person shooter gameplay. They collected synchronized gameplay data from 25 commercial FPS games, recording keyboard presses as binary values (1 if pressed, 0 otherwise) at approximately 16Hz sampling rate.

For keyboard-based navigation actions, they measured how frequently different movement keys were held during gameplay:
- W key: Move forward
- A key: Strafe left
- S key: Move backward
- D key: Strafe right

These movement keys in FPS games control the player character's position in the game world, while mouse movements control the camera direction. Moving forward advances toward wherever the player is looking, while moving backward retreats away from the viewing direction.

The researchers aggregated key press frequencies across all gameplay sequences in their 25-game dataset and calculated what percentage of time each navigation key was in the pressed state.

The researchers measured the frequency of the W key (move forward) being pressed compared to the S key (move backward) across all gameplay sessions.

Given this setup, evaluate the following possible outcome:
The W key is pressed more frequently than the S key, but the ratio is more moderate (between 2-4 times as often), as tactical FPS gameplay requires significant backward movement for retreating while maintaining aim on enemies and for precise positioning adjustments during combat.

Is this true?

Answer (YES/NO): NO